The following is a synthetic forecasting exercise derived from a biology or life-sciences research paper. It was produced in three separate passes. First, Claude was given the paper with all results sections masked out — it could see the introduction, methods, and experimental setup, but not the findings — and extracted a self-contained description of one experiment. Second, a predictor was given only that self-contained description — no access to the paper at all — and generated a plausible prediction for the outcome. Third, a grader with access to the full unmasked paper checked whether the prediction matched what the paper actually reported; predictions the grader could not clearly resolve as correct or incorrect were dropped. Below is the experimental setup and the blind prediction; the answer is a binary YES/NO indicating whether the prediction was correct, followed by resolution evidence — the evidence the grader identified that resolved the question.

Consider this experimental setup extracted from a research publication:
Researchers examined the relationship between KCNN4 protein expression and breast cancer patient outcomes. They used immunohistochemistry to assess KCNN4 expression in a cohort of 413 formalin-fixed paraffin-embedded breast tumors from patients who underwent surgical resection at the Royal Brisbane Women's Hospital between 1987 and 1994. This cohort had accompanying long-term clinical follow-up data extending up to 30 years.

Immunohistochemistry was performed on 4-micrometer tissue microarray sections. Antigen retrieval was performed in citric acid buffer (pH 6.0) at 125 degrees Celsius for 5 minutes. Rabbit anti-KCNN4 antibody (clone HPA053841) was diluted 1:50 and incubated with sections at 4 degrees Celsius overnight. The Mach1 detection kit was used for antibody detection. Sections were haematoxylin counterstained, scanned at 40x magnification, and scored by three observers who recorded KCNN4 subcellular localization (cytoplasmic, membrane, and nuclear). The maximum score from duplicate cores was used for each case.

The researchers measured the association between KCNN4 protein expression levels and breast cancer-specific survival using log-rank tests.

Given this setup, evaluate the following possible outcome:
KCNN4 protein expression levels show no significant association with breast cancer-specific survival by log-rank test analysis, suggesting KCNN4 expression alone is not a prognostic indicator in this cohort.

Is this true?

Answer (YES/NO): NO